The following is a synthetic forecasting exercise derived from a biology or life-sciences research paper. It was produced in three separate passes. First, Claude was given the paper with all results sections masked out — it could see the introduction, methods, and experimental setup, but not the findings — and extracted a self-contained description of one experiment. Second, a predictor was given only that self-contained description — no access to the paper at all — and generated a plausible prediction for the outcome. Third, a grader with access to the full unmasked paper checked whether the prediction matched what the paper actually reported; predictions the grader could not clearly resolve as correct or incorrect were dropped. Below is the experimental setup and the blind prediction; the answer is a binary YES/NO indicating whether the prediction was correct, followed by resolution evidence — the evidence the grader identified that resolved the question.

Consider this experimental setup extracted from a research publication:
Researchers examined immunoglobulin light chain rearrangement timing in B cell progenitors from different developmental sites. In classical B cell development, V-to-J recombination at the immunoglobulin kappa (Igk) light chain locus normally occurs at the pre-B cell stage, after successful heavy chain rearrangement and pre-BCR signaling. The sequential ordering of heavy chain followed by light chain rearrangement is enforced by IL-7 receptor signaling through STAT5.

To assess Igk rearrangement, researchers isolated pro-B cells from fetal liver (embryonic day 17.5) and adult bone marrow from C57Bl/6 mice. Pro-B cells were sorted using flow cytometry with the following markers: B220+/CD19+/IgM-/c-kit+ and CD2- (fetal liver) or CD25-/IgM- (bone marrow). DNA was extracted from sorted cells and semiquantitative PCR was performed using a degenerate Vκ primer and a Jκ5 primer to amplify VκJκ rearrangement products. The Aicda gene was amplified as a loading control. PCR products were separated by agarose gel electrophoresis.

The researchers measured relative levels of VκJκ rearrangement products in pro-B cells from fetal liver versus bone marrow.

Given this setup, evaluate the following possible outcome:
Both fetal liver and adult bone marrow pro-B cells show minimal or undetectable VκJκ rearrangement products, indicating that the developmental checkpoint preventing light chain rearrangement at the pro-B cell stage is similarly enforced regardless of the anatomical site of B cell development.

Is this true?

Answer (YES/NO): NO